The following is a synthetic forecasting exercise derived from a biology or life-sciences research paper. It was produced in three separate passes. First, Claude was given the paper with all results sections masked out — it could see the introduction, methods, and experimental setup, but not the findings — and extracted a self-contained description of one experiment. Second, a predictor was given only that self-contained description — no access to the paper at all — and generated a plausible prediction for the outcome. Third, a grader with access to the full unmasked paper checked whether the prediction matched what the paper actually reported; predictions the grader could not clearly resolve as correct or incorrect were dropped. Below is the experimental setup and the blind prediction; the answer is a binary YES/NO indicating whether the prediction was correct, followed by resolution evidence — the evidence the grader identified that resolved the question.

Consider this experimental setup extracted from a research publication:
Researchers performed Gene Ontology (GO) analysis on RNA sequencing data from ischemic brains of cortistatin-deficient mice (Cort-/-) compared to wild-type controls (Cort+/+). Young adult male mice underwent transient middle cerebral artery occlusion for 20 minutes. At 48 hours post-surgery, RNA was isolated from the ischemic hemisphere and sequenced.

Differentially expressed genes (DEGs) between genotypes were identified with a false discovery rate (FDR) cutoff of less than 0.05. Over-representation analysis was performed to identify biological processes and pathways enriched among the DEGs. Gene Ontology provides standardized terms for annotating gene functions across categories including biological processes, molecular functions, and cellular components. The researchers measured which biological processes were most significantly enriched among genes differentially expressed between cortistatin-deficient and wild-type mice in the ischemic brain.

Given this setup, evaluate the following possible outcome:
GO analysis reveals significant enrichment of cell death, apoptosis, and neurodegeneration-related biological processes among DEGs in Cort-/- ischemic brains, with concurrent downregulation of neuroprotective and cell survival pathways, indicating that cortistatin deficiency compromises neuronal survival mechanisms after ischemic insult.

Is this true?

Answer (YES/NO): NO